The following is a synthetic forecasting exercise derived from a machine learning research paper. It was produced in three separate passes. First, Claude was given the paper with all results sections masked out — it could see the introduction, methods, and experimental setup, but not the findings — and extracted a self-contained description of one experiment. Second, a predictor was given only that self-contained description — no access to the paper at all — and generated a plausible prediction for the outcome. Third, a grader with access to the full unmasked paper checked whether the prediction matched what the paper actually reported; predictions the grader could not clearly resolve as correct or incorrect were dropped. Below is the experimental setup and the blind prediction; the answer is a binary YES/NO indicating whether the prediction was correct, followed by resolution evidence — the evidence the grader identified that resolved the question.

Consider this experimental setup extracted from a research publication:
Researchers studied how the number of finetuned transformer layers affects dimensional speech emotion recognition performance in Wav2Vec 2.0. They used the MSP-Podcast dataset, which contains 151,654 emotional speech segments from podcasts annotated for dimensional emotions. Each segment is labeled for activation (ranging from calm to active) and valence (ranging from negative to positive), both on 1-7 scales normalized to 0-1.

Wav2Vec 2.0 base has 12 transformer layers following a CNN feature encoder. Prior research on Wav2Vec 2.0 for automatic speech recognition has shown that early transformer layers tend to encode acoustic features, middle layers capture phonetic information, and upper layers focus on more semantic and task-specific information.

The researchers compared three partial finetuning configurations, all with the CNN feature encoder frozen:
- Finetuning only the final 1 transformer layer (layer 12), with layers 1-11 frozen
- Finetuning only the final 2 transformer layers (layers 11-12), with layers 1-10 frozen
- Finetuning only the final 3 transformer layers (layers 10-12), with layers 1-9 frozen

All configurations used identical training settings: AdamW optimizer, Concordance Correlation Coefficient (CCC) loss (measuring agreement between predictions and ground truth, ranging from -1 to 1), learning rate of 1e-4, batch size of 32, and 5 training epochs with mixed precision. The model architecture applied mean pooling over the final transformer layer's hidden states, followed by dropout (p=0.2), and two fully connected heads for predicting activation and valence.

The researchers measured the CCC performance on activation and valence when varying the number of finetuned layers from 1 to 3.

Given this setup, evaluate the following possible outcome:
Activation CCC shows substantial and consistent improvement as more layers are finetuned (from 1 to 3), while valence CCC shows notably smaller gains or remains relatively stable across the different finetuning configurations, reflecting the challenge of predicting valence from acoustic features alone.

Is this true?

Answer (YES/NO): NO